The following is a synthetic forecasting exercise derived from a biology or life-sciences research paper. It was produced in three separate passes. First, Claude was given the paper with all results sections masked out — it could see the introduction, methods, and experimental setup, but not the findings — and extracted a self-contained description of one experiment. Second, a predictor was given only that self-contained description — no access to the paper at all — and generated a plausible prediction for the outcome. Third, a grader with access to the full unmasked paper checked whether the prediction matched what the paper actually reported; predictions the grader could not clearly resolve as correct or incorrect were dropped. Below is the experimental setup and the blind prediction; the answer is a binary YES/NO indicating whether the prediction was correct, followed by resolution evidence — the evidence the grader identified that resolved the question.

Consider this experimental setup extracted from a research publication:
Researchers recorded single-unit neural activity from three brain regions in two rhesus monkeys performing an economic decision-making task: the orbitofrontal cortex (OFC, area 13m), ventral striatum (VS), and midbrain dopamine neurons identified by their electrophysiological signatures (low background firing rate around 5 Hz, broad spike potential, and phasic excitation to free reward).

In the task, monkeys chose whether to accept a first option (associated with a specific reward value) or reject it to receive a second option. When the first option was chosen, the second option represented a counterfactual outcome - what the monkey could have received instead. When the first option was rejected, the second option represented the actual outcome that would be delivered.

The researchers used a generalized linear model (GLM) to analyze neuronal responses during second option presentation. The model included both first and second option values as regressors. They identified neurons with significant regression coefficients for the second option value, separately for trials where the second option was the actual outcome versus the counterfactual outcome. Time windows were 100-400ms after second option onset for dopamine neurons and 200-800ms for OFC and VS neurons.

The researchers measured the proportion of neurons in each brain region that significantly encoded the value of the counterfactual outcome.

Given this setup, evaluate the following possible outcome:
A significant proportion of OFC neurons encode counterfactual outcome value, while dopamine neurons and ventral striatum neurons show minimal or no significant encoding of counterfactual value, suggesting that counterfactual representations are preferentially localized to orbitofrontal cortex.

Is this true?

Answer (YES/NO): NO